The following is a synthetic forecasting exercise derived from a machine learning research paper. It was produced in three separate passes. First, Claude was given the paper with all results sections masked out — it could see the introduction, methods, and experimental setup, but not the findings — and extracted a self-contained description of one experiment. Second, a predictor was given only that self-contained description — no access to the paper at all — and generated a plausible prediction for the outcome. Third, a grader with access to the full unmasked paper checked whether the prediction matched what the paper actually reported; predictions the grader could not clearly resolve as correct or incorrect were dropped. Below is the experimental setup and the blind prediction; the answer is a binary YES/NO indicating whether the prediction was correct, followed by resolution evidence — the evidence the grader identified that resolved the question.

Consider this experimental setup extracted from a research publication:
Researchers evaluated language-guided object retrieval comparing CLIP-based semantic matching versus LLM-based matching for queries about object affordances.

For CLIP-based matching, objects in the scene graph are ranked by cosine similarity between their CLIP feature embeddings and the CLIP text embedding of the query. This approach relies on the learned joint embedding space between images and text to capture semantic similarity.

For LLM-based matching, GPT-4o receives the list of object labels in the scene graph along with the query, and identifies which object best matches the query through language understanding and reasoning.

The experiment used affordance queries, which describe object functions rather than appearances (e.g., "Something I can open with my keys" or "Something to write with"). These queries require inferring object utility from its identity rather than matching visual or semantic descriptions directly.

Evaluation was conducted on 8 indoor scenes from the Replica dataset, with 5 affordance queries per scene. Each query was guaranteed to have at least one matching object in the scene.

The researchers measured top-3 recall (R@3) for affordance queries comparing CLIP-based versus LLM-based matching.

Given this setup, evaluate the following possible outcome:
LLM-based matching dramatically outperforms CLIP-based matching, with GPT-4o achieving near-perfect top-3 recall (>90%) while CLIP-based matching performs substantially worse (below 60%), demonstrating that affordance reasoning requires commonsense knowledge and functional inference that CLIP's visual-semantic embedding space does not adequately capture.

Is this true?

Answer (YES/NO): NO